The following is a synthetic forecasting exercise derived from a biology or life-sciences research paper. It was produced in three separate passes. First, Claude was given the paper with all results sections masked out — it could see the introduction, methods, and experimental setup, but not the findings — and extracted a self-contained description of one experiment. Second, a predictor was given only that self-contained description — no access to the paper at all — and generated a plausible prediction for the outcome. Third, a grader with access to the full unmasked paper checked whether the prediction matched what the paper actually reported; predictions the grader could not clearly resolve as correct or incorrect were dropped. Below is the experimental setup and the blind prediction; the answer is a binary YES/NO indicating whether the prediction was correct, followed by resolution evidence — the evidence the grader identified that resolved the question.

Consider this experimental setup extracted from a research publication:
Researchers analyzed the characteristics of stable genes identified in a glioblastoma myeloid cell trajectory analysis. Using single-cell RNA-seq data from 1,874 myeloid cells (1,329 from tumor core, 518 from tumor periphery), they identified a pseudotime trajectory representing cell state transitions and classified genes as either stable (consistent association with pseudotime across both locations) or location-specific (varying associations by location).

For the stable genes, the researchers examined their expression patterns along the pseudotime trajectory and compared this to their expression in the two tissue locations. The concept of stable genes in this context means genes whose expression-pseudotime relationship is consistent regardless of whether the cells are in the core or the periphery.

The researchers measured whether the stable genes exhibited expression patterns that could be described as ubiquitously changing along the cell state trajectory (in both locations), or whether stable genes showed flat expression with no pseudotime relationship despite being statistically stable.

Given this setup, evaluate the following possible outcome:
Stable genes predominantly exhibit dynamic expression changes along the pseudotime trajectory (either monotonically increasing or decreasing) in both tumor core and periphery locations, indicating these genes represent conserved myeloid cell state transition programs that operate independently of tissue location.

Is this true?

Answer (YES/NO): YES